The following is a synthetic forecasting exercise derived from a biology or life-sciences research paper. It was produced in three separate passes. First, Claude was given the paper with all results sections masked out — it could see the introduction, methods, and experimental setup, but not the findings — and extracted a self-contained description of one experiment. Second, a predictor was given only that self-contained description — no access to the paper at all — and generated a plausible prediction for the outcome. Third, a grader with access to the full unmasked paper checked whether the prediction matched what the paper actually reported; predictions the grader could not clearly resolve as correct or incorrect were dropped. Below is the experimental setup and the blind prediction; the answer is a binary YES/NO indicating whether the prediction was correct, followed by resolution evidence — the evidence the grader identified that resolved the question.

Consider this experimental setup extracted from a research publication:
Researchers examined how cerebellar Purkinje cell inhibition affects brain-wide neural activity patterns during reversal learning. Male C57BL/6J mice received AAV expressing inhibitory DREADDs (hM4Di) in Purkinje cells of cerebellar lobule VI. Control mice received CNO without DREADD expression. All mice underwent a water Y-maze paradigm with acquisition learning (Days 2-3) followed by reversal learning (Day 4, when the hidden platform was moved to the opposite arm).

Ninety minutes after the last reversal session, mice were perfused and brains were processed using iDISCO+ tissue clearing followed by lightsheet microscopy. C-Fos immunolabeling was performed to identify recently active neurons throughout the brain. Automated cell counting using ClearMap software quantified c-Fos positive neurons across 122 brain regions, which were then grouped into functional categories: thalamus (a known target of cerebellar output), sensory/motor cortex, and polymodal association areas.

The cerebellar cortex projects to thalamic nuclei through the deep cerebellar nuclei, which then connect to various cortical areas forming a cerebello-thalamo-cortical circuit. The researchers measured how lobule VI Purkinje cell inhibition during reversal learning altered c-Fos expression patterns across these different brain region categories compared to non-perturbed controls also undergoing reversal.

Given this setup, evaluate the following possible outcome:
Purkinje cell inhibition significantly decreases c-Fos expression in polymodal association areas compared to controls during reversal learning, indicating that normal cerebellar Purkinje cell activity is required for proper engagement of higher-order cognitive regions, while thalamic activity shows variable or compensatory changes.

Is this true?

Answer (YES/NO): NO